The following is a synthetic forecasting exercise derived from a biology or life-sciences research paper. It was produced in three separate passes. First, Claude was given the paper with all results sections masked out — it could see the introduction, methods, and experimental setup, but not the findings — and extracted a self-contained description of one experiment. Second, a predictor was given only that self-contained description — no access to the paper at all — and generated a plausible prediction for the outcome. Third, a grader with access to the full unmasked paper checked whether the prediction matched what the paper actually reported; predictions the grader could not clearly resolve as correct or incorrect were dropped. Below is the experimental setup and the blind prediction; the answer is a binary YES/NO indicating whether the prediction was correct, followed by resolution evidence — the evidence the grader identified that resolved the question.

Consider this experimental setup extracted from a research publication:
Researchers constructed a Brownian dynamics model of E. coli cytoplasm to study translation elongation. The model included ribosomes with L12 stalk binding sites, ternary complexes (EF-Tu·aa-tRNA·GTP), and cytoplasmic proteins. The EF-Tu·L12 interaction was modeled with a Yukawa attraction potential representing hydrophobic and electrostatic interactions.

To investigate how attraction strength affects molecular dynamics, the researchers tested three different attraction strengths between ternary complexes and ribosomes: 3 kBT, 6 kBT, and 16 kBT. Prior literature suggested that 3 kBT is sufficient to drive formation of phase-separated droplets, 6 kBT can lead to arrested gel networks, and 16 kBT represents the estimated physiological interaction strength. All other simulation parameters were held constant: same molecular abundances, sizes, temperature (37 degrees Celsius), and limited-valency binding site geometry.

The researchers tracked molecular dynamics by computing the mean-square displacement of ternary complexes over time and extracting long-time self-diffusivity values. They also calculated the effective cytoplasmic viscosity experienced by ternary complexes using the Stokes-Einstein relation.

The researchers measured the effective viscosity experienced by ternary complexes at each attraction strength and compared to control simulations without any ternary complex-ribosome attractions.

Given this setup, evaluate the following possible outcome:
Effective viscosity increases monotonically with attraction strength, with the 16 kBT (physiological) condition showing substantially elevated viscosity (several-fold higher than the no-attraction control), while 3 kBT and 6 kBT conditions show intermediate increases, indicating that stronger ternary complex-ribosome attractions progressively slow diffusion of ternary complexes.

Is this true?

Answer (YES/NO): NO